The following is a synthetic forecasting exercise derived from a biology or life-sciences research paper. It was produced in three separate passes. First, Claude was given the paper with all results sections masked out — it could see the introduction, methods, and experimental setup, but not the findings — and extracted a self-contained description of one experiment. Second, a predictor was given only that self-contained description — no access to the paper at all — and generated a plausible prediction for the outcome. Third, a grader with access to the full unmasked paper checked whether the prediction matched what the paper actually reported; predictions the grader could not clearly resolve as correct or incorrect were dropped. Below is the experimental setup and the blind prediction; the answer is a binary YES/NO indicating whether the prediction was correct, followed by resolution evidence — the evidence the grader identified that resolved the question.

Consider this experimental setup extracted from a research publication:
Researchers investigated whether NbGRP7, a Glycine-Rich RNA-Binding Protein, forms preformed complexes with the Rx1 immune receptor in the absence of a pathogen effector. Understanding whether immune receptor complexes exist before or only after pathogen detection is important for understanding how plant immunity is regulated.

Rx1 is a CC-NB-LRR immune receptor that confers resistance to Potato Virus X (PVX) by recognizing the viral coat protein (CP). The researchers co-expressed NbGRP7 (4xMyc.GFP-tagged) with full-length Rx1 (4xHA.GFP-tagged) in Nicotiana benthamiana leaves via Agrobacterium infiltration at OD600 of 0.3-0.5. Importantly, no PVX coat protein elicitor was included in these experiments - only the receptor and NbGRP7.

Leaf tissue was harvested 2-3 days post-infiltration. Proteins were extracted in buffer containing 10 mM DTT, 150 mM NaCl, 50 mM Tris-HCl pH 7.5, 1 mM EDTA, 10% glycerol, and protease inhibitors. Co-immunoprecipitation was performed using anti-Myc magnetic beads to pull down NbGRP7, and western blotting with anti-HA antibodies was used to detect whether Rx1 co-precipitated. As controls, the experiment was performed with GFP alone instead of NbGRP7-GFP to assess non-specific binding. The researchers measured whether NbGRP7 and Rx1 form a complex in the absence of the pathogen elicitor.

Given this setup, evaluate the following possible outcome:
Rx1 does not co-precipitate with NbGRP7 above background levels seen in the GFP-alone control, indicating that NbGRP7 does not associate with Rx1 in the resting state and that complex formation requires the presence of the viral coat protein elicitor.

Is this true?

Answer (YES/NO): NO